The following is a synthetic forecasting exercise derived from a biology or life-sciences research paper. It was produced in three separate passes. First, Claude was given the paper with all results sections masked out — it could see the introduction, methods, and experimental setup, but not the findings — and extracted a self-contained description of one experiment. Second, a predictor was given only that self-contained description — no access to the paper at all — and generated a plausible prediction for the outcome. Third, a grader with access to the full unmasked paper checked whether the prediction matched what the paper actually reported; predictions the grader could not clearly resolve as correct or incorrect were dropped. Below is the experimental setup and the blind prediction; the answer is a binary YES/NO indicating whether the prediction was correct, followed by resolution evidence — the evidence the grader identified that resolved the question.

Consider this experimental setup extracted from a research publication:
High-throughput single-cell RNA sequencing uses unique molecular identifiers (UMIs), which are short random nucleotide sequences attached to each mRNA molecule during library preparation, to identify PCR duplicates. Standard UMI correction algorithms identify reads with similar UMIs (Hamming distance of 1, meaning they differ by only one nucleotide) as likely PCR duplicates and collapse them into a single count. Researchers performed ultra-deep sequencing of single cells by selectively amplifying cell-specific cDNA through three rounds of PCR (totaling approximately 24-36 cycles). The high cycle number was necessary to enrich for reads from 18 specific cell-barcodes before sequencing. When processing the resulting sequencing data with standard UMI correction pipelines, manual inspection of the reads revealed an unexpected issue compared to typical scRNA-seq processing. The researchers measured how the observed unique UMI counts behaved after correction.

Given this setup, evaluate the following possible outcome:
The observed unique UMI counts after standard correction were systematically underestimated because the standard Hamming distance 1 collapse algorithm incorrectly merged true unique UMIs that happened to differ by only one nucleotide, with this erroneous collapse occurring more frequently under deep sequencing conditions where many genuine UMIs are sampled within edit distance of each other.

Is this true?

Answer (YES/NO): NO